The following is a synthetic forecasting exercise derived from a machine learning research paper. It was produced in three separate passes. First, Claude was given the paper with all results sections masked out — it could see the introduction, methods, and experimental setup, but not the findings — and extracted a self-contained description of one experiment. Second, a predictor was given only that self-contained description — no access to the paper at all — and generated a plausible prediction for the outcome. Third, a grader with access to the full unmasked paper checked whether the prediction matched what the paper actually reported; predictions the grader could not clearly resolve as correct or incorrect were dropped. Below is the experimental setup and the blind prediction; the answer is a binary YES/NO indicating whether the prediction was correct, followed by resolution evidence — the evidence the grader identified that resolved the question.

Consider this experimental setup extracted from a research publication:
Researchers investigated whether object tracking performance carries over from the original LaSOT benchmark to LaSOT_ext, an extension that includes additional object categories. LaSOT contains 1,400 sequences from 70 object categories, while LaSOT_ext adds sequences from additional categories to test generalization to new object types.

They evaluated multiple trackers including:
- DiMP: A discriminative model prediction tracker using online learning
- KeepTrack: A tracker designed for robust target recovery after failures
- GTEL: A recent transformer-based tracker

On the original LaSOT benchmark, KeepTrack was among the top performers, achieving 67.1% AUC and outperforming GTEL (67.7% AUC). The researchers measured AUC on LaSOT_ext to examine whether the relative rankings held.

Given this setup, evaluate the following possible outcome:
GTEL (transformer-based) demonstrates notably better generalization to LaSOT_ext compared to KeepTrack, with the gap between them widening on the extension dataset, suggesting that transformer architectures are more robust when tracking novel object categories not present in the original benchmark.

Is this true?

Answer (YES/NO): NO